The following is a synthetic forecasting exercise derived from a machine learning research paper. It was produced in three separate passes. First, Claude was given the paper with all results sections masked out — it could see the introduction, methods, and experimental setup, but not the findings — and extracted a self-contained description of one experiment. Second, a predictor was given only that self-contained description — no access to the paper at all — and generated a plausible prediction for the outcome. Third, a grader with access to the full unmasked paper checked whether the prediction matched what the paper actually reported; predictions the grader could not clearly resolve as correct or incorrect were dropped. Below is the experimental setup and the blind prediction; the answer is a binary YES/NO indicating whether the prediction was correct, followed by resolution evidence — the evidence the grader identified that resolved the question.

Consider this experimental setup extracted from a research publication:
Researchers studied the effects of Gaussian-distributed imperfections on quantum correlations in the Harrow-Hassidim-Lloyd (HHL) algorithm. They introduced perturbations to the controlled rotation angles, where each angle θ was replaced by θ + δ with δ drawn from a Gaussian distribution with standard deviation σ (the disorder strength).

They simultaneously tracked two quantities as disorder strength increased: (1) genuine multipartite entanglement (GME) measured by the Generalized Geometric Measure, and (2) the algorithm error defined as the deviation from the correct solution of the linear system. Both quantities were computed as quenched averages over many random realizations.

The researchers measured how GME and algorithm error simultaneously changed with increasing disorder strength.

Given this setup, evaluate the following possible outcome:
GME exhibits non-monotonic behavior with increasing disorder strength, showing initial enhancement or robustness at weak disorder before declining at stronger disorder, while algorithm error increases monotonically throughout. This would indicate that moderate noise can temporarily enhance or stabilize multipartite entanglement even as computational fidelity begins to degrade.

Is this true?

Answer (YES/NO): NO